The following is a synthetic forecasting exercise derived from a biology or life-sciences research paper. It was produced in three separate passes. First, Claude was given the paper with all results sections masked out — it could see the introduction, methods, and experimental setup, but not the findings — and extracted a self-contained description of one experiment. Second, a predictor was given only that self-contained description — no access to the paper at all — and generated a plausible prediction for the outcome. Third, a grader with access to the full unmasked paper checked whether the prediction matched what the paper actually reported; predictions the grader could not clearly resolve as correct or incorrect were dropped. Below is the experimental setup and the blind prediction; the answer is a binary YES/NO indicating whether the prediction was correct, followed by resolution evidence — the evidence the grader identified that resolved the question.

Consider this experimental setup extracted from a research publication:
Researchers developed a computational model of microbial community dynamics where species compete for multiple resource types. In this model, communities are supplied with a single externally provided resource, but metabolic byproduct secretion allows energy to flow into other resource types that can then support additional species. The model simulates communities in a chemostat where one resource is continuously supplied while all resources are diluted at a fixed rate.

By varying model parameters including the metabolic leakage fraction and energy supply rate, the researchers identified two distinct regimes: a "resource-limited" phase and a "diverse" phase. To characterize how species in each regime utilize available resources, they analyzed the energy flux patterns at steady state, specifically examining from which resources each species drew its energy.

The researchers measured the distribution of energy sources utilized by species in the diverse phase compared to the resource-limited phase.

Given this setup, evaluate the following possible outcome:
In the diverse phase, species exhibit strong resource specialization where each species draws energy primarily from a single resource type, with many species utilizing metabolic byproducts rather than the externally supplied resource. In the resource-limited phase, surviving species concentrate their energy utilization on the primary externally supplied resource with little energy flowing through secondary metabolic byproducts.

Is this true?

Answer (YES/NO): NO